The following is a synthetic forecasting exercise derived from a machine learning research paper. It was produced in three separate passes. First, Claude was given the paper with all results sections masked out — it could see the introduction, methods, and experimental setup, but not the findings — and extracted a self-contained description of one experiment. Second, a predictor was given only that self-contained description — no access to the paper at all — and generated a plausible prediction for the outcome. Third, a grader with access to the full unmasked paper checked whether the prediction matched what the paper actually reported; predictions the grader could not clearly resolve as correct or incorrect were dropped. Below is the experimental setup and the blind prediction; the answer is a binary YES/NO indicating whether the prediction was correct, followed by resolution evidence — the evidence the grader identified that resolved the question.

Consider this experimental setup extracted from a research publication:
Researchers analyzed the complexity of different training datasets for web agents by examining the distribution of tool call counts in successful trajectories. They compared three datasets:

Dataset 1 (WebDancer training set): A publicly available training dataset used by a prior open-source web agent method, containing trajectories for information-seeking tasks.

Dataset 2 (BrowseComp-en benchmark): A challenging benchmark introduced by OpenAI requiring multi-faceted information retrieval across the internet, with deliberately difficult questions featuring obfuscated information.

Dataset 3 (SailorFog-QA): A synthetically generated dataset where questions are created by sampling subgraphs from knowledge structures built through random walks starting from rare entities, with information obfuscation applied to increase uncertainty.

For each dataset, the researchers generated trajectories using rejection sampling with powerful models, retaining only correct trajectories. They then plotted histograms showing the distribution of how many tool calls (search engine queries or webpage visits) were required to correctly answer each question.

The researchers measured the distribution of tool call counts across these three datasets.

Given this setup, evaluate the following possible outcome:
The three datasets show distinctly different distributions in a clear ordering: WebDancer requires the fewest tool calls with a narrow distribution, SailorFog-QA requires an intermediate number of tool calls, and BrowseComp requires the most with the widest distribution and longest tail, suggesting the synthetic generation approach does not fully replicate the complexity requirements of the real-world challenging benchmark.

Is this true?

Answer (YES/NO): NO